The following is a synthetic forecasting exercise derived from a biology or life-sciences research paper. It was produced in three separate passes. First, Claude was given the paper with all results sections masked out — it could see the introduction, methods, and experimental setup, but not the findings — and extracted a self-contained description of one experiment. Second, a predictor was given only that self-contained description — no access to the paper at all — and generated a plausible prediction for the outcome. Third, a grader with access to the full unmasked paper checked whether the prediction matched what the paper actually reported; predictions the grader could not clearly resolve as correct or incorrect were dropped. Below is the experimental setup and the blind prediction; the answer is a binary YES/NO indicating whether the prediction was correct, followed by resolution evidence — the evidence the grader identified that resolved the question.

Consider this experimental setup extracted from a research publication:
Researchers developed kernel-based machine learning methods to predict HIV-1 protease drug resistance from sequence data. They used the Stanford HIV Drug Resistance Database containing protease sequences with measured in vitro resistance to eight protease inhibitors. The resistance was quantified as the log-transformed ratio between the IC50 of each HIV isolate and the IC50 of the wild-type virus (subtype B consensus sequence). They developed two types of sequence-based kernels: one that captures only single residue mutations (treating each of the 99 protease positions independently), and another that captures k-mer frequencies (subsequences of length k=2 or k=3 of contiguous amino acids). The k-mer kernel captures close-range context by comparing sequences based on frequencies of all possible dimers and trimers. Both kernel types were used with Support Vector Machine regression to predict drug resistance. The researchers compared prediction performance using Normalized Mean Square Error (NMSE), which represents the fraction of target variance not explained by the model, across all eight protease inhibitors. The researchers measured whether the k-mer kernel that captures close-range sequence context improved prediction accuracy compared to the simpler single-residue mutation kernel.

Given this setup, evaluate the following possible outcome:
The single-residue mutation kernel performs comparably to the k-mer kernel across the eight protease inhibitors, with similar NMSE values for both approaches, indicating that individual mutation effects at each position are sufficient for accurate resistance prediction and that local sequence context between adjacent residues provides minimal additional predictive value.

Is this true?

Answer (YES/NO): NO